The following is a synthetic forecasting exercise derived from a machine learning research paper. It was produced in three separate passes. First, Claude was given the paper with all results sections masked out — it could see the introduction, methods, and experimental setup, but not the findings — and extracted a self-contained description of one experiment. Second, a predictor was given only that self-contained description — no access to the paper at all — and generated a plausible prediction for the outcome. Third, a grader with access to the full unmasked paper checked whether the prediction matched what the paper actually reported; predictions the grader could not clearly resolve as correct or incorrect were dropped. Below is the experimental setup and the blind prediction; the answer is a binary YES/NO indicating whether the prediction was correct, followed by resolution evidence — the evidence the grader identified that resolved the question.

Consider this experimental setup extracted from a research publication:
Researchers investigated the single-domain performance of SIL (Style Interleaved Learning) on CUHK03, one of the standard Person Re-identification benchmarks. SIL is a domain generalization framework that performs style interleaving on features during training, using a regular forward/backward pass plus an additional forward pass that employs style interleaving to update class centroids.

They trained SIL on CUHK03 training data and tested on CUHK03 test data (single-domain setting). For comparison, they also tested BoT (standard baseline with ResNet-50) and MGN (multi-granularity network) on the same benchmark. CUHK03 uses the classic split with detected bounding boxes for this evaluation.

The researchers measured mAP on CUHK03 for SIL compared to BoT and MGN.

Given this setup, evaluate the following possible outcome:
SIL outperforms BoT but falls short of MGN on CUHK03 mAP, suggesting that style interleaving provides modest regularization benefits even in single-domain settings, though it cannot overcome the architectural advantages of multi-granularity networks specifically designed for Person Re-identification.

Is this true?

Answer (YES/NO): NO